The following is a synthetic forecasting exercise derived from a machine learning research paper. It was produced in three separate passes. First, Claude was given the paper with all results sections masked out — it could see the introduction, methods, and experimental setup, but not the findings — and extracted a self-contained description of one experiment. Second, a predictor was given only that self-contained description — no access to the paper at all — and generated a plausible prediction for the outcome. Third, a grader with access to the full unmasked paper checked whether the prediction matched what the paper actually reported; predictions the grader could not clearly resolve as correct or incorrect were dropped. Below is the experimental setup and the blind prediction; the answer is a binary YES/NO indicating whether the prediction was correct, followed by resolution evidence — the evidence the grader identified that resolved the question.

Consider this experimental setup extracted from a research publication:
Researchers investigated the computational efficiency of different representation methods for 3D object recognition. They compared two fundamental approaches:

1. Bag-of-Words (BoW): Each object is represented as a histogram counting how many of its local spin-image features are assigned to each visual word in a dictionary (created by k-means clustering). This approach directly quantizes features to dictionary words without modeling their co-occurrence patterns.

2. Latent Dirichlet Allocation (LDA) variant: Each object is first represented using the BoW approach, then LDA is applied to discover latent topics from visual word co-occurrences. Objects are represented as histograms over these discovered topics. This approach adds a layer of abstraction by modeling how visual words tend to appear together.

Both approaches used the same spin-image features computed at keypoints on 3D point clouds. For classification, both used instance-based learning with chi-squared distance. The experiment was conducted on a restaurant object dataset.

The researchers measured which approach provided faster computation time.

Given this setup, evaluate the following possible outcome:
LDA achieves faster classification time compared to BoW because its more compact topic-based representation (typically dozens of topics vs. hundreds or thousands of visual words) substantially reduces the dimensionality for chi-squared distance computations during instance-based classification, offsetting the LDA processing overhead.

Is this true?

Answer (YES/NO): NO